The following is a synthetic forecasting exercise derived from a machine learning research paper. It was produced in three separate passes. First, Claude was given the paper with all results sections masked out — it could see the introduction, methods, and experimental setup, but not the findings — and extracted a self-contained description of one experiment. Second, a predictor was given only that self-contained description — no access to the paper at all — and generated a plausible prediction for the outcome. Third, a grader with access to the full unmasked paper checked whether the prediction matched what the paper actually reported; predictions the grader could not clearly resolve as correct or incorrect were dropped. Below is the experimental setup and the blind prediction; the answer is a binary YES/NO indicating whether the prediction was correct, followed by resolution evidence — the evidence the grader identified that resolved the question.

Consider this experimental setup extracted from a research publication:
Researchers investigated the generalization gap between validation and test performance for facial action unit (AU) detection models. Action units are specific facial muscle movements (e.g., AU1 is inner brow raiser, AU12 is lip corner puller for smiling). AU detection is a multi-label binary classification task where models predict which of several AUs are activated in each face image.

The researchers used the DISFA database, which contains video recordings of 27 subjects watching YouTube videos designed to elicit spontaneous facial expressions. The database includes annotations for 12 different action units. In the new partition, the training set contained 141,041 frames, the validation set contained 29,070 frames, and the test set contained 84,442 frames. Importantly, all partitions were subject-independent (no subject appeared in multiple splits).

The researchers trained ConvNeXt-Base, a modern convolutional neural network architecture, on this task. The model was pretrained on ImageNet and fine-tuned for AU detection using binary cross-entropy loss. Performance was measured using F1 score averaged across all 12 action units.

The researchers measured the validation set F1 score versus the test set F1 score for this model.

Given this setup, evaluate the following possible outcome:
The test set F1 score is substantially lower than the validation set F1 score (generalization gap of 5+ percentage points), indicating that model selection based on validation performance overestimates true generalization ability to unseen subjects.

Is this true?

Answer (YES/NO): YES